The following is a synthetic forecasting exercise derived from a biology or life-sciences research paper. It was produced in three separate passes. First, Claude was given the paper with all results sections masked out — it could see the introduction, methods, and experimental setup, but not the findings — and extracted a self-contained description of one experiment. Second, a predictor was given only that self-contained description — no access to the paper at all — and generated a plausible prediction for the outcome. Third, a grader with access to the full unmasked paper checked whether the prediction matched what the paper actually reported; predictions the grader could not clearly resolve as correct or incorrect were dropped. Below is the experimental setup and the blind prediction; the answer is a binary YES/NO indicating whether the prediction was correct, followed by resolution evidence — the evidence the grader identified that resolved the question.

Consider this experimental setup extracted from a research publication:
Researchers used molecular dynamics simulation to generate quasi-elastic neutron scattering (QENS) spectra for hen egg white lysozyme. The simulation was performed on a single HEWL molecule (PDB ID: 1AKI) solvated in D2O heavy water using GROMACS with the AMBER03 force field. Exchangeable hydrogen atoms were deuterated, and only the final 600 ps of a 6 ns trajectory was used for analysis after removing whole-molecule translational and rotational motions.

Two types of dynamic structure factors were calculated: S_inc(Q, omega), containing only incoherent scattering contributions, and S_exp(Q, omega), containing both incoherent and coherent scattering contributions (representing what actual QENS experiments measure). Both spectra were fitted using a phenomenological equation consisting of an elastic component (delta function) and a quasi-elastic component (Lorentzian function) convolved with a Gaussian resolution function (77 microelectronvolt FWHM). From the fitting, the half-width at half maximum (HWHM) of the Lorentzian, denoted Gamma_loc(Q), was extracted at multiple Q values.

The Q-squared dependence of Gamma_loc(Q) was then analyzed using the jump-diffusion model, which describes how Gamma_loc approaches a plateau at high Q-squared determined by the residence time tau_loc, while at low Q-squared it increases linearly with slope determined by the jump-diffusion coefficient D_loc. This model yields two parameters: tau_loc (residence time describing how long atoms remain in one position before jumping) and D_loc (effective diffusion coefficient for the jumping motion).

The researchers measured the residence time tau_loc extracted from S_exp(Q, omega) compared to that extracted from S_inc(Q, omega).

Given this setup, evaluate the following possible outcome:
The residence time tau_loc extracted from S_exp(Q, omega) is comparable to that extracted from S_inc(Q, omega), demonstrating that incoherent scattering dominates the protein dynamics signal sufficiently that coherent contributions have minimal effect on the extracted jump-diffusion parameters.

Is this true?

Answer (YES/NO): YES